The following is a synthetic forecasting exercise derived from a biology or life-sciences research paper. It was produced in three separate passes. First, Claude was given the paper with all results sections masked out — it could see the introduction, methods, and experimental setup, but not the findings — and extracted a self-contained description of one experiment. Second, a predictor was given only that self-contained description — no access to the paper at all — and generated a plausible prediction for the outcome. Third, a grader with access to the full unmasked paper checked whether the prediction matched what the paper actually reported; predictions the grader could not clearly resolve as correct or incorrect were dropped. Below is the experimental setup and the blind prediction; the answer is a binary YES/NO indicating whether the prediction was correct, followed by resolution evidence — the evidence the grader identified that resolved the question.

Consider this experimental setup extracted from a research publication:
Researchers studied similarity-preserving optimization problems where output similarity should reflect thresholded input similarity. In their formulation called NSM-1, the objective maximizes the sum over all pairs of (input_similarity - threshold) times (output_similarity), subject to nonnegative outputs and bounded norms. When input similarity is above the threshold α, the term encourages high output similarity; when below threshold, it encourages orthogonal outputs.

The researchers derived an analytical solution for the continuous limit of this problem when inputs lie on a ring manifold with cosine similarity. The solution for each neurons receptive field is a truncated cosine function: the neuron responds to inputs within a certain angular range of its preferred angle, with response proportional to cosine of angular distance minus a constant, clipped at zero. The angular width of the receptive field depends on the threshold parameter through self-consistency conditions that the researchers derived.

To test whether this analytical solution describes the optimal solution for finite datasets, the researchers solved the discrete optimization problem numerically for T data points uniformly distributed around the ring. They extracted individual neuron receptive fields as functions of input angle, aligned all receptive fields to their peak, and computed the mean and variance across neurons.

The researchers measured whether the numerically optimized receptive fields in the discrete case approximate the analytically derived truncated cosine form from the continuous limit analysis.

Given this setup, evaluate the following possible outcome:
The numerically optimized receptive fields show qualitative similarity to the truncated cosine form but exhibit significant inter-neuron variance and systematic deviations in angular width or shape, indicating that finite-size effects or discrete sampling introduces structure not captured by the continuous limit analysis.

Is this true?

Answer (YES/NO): NO